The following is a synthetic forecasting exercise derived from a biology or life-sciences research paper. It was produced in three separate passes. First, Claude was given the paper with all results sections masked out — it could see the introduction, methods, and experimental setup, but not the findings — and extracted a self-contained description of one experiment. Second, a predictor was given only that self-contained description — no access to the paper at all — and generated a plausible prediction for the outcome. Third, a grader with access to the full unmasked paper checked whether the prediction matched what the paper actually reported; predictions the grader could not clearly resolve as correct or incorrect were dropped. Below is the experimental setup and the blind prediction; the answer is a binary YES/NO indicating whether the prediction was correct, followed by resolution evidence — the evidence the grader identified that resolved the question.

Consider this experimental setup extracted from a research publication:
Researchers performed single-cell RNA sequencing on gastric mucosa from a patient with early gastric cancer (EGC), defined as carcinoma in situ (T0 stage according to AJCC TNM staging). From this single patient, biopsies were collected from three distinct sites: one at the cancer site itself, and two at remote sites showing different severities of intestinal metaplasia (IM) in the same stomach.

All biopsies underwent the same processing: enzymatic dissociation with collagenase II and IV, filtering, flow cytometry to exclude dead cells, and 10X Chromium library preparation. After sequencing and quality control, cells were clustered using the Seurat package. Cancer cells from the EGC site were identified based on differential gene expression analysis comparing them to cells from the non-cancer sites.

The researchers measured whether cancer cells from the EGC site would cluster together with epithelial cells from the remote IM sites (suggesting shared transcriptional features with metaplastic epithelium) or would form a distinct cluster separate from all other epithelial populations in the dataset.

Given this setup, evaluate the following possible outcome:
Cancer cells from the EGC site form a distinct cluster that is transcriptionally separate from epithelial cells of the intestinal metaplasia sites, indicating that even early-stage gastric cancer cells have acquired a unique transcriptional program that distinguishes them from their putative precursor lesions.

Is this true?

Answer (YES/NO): YES